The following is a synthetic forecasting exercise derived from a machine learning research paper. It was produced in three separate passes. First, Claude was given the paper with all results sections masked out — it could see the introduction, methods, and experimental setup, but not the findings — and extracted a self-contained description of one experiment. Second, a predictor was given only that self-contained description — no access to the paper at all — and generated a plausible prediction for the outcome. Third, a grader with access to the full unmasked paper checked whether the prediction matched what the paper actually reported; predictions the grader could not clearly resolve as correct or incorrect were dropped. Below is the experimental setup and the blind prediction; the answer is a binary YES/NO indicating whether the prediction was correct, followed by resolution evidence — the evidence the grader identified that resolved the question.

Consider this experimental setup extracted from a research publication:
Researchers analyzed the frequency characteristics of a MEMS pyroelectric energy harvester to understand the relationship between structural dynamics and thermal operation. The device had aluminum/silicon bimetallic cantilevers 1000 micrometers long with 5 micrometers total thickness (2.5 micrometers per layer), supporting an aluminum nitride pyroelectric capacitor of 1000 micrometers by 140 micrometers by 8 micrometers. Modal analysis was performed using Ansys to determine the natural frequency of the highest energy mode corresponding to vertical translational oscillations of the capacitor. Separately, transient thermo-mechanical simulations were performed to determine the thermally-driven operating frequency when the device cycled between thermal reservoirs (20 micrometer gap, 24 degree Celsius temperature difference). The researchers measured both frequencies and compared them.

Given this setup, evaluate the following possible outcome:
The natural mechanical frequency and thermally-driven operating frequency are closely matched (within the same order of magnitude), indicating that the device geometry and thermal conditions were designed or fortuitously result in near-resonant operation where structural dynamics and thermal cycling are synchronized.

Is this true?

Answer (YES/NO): NO